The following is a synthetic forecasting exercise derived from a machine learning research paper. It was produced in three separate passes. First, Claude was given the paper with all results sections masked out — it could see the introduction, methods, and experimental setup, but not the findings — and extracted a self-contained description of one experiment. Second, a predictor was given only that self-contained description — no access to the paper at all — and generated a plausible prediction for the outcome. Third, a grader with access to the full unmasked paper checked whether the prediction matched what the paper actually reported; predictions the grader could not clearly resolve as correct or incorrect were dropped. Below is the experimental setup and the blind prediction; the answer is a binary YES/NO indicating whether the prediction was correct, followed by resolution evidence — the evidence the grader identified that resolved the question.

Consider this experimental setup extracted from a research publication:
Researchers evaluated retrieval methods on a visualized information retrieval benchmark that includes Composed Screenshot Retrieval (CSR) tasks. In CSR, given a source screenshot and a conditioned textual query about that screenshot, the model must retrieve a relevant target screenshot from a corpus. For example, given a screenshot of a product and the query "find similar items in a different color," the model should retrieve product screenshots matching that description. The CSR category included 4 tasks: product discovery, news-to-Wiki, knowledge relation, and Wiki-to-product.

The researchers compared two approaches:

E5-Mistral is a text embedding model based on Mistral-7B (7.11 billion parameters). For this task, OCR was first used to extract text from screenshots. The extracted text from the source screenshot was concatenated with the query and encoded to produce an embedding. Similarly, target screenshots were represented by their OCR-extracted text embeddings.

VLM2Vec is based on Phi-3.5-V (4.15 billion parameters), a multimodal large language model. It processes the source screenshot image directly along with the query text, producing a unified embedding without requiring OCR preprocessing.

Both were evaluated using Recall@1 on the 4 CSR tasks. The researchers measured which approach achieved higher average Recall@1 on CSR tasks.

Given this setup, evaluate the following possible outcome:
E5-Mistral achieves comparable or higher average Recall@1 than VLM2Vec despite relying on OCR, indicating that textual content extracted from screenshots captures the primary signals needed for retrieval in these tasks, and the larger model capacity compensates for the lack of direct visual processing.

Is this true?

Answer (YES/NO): YES